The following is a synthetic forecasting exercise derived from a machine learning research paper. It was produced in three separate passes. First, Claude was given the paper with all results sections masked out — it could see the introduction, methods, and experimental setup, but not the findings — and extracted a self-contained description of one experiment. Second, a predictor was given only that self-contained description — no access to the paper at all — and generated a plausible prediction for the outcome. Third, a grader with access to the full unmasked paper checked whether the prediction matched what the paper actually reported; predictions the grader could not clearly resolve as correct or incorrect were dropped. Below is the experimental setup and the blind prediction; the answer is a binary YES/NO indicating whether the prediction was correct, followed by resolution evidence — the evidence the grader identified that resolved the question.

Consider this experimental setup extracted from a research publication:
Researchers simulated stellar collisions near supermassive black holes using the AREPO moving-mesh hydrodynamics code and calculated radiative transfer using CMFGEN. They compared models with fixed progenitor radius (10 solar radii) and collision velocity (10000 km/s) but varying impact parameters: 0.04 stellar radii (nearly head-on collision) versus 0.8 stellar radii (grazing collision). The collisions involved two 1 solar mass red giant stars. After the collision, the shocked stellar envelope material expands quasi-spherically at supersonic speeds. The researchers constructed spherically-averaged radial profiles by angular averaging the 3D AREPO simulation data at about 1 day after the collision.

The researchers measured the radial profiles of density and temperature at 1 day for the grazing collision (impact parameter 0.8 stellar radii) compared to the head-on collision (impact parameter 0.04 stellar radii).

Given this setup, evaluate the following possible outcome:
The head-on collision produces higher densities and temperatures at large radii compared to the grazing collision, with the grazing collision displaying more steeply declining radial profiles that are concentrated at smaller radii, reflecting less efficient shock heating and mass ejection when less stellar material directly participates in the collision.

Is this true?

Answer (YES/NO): NO